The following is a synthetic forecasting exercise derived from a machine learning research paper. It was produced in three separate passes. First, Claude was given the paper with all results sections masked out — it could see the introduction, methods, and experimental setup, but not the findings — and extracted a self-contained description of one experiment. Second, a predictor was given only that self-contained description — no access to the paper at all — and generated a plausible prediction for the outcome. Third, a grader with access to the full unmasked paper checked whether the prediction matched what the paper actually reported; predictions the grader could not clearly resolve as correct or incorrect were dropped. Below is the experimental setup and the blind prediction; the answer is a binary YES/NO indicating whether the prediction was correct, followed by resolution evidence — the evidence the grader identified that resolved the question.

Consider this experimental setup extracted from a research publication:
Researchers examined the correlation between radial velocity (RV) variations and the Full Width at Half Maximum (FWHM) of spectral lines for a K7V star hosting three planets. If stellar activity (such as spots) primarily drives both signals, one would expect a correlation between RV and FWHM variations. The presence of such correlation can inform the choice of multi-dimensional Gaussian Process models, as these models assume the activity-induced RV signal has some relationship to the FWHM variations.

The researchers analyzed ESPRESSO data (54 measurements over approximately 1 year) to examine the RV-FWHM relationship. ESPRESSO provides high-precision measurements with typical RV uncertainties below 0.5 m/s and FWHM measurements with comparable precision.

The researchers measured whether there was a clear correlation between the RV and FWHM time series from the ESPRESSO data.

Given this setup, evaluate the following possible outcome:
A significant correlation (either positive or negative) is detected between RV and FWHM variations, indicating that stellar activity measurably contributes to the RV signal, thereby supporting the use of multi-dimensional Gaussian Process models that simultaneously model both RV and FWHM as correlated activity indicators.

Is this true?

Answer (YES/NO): NO